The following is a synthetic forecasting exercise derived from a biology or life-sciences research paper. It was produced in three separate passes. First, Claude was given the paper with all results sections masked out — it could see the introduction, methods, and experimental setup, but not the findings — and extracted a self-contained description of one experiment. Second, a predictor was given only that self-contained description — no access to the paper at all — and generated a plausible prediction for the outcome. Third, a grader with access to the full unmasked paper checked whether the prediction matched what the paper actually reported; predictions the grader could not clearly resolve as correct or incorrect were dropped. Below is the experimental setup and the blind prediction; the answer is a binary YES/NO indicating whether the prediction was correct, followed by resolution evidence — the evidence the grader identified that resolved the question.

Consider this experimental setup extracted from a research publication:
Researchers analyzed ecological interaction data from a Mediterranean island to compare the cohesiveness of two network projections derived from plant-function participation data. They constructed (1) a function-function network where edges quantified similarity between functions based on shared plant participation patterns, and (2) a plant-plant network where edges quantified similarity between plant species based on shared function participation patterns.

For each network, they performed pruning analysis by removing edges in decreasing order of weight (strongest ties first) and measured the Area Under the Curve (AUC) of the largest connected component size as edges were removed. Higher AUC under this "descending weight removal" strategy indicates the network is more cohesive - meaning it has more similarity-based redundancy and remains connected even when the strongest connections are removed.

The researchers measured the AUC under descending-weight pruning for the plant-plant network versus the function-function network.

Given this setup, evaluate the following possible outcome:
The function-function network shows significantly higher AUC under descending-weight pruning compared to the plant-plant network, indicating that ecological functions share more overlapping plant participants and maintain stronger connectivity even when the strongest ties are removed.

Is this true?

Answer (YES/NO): NO